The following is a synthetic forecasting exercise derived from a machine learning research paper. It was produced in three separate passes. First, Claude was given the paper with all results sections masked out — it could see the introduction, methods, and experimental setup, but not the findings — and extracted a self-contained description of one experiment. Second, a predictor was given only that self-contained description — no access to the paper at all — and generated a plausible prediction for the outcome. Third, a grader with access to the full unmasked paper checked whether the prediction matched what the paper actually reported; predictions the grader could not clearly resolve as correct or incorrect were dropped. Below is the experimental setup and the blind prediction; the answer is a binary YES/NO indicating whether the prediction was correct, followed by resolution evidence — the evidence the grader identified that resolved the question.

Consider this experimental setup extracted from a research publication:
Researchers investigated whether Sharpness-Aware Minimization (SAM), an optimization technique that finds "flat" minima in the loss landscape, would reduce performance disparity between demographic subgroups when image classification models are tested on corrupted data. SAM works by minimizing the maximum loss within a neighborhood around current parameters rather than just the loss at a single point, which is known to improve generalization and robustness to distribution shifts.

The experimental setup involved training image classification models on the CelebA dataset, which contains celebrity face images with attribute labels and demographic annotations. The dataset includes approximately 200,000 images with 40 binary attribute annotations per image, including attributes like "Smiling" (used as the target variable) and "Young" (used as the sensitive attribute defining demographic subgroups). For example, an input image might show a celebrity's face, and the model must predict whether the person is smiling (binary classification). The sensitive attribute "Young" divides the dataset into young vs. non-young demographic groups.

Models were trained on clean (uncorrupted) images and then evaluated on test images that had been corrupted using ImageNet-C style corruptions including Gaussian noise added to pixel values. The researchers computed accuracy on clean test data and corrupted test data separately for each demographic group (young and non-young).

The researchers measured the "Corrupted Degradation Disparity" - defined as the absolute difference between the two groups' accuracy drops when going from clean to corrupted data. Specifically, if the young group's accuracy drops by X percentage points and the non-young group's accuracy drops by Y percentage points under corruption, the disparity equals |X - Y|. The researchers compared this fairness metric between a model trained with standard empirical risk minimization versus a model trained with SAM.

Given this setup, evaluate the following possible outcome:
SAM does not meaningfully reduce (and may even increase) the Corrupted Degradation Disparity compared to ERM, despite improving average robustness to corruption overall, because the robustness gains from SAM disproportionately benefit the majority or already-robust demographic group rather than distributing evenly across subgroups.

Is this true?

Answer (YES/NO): NO